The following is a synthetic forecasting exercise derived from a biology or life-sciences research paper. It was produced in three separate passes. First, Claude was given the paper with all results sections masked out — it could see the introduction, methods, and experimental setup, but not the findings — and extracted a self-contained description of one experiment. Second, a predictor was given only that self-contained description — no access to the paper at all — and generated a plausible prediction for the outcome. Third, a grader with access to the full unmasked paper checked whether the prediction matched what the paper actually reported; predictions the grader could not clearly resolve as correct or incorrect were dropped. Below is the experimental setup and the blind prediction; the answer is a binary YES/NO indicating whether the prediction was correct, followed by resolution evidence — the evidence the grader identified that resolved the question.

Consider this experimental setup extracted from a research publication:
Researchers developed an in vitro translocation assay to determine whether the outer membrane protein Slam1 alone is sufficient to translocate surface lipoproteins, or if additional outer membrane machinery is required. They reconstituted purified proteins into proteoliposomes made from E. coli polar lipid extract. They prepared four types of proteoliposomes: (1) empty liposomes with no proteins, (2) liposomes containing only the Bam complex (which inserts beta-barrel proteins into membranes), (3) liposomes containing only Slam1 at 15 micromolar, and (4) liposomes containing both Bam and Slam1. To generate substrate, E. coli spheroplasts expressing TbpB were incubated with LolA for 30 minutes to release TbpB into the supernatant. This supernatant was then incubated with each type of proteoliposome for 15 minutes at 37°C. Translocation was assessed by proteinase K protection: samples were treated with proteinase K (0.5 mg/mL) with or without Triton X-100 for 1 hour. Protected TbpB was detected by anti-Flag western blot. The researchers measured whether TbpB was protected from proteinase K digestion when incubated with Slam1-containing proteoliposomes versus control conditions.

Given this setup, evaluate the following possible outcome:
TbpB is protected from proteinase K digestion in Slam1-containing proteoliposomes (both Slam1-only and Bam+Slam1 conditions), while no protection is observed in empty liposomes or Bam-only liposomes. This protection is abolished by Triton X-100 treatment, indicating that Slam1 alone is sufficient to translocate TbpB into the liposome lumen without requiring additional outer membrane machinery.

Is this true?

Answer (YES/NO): YES